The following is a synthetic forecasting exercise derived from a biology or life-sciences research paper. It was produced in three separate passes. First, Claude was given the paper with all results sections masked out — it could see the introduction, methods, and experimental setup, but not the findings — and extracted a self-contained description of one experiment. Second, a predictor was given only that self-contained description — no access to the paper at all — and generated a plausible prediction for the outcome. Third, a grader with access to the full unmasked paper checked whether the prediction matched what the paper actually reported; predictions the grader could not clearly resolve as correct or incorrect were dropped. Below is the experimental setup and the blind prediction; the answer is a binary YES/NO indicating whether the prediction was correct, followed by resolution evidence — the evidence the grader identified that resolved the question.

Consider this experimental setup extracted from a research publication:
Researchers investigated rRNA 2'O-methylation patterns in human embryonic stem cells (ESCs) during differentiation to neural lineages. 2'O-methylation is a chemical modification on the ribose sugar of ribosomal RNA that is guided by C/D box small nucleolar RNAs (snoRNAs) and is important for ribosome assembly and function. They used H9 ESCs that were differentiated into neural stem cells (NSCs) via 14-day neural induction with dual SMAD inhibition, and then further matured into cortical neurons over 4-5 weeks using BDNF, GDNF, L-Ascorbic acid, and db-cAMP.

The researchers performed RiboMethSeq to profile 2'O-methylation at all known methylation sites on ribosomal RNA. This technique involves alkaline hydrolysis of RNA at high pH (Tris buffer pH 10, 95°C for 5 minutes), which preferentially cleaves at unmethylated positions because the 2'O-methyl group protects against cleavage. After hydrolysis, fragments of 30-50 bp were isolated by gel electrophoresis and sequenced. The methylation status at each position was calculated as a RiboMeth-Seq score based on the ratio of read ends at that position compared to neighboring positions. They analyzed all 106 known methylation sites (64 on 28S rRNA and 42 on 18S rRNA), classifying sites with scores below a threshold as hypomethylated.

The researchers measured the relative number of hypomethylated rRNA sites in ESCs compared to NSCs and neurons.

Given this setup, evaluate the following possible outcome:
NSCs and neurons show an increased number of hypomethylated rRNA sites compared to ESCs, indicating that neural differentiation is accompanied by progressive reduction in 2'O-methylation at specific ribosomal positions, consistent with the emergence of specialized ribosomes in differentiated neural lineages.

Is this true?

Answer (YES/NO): NO